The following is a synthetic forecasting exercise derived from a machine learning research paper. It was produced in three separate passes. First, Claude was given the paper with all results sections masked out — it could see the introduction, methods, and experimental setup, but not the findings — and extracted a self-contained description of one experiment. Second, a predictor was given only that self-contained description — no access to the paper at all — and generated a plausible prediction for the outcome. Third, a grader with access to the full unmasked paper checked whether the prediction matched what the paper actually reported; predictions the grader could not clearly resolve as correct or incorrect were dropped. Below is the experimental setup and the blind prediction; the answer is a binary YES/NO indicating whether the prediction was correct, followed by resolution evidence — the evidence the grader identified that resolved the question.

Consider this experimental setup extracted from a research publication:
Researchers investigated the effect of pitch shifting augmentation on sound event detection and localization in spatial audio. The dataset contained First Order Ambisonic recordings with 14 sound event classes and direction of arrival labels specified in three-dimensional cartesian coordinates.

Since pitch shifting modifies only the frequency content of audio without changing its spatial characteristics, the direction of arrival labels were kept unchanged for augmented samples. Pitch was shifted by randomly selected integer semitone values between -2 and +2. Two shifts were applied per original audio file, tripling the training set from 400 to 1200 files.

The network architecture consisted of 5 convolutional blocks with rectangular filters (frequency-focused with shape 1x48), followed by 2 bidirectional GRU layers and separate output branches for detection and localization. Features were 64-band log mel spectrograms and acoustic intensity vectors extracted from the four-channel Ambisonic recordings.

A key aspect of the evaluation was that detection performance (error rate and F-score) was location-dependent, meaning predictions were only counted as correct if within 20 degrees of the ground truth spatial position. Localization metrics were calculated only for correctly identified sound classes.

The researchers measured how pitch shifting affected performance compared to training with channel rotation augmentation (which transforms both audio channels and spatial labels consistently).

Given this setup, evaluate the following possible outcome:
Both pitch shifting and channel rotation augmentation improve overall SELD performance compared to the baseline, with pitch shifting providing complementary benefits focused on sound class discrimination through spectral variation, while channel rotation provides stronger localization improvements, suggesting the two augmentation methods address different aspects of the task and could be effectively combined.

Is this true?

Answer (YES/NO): NO